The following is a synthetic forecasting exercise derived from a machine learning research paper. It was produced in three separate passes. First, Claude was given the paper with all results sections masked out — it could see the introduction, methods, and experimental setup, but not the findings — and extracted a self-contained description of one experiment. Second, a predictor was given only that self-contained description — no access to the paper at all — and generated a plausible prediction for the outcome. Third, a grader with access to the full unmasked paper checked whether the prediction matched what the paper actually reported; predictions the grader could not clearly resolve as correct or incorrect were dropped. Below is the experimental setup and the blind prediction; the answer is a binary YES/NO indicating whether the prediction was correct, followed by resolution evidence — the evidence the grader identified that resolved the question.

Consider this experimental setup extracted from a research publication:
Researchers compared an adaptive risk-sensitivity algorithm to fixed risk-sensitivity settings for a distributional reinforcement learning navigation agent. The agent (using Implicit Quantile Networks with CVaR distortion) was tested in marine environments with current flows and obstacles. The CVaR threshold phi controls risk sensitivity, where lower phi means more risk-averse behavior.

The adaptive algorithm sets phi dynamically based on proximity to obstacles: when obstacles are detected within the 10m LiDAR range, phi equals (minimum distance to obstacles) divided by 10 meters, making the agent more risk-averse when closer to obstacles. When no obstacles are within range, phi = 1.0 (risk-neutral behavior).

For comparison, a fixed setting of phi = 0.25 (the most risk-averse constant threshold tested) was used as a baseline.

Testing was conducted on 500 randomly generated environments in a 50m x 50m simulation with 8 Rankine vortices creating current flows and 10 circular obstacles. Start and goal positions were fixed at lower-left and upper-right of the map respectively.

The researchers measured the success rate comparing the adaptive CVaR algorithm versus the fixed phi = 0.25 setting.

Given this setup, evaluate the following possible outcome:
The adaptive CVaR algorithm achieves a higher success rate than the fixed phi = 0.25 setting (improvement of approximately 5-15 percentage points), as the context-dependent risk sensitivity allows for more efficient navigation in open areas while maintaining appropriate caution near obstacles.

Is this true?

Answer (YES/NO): NO